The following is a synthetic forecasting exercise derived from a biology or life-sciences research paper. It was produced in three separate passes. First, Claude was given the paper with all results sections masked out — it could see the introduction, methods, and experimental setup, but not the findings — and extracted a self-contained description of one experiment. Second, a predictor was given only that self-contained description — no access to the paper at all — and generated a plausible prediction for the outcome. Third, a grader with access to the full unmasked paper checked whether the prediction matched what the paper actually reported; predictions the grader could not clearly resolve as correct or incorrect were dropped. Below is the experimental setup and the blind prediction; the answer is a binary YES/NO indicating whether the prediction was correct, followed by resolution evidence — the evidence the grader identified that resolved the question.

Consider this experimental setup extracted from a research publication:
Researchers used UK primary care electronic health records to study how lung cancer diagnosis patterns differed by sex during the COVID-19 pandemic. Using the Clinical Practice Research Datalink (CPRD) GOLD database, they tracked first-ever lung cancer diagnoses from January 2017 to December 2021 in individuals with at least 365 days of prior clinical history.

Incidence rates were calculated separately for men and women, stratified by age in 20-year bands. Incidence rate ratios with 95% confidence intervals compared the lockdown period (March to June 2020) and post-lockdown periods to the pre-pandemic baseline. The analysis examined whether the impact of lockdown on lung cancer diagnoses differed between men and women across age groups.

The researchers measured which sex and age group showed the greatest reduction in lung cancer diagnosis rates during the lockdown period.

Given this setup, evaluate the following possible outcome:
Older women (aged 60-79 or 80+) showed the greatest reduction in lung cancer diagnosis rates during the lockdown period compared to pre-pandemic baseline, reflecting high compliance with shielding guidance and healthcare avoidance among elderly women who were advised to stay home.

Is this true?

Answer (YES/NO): NO